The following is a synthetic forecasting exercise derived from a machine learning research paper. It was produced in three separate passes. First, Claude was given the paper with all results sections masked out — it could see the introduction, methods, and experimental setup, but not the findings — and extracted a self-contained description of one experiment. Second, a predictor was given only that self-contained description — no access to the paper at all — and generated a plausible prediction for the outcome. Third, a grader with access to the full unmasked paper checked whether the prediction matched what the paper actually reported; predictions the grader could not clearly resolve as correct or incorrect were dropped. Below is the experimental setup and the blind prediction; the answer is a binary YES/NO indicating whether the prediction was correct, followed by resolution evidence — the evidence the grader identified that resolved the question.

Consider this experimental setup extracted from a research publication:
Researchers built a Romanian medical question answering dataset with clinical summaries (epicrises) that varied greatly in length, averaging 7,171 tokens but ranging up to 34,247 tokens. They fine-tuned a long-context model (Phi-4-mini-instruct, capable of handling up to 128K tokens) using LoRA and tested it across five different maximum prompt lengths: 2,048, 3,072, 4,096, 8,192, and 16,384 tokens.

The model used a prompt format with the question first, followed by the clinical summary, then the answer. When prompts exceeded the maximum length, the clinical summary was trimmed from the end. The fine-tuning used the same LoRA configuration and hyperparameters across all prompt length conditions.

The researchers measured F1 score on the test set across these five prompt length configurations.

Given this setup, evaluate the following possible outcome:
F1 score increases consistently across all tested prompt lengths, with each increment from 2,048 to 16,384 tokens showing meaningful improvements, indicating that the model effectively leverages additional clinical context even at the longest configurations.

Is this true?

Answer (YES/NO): NO